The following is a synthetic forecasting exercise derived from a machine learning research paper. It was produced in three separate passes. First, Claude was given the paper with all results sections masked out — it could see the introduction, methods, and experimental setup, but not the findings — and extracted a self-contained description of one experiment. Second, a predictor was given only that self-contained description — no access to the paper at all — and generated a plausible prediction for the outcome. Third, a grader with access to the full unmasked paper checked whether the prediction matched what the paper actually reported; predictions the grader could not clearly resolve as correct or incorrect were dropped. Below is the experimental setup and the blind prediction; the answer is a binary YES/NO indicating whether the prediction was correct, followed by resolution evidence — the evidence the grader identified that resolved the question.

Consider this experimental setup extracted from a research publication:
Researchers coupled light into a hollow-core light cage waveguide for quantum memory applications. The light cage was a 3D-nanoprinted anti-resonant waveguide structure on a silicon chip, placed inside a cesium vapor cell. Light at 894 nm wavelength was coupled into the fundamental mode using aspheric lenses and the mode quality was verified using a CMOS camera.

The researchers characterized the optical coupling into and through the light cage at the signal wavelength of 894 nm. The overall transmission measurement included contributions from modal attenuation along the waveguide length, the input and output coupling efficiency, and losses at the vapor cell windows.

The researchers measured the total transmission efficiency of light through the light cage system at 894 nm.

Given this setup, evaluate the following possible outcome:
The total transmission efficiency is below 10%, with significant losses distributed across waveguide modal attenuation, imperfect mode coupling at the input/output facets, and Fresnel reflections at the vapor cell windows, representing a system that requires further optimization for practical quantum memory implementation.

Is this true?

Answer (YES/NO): NO